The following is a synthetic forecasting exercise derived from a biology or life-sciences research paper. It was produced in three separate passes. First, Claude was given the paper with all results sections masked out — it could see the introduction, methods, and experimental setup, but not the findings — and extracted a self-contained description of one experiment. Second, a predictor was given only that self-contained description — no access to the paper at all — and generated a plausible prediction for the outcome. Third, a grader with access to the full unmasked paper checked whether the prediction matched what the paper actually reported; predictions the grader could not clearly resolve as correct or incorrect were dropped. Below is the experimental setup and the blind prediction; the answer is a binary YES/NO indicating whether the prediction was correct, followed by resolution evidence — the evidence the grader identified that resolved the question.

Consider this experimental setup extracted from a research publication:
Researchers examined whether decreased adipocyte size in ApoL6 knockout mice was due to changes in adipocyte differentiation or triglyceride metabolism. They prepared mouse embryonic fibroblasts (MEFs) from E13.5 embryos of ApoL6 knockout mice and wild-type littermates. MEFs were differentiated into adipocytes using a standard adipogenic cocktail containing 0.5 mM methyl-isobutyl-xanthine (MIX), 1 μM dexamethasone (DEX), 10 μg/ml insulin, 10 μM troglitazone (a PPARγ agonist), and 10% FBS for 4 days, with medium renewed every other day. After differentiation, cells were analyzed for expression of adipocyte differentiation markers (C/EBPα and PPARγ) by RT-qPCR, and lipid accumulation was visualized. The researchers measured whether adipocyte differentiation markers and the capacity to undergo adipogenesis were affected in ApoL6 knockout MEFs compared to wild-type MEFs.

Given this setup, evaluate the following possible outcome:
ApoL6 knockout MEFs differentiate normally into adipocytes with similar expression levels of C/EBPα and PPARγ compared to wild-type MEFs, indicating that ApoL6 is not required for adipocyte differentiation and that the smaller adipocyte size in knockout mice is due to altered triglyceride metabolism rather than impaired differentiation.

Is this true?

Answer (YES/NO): YES